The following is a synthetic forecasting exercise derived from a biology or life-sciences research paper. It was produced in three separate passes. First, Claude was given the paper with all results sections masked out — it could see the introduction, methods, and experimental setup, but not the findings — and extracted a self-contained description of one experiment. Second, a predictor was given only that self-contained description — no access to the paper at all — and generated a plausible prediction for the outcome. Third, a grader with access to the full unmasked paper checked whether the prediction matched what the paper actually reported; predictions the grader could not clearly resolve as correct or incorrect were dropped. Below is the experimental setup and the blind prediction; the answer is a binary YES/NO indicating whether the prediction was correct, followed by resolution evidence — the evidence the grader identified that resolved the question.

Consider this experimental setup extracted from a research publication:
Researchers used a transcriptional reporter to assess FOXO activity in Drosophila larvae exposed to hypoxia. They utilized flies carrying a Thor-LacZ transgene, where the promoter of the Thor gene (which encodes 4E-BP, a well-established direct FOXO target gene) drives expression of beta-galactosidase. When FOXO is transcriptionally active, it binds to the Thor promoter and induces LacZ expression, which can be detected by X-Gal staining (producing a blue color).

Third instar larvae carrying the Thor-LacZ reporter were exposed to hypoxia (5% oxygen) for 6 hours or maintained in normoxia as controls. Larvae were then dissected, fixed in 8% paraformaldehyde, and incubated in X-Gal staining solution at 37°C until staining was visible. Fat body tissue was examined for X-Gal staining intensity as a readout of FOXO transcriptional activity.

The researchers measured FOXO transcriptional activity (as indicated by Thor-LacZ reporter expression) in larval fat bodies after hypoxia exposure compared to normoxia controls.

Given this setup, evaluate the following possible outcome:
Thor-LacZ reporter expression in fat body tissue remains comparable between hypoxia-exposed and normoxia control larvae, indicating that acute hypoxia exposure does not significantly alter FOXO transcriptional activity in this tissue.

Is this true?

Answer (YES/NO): NO